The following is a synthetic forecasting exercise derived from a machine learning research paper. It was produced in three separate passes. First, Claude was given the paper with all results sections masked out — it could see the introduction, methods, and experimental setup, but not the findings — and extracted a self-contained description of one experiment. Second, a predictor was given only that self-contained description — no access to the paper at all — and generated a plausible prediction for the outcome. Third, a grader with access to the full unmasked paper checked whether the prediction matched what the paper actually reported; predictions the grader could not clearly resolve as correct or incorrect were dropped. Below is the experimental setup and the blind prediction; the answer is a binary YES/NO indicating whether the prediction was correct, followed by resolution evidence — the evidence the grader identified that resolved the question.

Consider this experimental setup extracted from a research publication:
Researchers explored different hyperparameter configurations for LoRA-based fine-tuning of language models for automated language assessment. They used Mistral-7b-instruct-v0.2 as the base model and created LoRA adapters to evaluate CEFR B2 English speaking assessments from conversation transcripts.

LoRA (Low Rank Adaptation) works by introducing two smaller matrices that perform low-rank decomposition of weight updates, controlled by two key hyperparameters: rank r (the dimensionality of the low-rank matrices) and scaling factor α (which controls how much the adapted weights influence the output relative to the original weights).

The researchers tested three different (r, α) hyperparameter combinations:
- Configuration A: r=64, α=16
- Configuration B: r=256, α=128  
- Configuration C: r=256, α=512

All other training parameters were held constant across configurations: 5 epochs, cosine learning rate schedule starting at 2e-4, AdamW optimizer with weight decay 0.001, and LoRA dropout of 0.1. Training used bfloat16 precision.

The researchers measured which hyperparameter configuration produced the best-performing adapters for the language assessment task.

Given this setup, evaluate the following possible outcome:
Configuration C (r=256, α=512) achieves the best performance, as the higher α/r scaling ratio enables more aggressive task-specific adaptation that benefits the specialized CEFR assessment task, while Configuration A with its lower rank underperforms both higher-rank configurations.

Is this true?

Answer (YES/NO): NO